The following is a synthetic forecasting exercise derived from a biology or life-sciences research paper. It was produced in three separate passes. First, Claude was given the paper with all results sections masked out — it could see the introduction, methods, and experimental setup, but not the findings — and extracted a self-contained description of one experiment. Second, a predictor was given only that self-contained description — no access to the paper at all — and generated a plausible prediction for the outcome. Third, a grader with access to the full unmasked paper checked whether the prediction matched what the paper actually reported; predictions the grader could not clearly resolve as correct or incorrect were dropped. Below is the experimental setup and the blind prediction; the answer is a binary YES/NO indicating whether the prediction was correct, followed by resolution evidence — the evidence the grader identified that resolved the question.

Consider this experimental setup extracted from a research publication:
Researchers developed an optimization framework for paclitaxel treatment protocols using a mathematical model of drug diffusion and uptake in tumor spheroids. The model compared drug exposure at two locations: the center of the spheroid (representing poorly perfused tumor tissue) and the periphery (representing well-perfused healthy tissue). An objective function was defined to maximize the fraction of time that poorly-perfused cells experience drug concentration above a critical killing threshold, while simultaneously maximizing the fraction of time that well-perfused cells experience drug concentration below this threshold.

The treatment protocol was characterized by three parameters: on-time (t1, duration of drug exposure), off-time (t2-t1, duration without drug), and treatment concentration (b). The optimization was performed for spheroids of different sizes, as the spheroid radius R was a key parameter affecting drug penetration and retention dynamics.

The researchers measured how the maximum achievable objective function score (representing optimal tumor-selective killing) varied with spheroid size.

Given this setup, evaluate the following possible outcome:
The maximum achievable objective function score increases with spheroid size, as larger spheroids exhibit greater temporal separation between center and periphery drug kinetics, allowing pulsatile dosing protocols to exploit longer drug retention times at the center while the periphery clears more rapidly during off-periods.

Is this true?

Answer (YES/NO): YES